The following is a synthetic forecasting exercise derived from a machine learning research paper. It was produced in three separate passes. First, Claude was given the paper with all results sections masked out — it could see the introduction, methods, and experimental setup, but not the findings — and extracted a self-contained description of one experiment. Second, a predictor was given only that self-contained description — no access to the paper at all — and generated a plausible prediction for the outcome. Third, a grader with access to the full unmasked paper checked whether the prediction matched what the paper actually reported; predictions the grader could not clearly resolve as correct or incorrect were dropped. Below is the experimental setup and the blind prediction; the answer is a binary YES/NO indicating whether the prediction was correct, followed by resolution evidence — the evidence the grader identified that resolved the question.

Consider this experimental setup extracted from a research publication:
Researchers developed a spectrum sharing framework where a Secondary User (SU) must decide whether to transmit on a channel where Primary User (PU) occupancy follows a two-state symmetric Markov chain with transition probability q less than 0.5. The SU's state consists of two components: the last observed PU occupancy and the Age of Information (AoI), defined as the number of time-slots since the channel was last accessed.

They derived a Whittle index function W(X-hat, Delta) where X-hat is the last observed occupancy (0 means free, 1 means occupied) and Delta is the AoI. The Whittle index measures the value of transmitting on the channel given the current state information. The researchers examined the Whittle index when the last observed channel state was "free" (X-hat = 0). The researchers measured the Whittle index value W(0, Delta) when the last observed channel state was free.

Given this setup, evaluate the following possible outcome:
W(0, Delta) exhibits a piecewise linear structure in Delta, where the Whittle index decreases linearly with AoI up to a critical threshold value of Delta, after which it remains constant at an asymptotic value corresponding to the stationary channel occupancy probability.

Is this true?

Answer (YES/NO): NO